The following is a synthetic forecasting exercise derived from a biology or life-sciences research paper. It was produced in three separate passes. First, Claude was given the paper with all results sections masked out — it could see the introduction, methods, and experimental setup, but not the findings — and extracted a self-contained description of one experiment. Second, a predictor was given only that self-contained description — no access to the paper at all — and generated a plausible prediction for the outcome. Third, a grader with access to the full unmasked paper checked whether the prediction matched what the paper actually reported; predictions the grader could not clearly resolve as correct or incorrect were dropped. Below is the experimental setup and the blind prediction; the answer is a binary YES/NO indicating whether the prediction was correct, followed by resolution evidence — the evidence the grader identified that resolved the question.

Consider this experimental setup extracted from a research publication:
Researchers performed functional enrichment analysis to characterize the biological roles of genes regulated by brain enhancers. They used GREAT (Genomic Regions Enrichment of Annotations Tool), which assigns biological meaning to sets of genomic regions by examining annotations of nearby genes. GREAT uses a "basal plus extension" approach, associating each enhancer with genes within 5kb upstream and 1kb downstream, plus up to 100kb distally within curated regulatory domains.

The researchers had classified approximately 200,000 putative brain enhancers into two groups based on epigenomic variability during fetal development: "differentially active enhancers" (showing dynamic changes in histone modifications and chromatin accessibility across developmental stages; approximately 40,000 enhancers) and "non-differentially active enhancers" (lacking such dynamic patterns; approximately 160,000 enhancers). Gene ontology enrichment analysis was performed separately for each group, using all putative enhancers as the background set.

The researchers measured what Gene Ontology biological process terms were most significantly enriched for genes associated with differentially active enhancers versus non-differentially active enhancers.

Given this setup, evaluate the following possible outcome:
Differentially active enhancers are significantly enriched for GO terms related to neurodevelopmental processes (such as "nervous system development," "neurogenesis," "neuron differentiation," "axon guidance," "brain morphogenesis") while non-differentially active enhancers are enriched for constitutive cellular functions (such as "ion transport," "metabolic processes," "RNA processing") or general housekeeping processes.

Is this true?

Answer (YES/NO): YES